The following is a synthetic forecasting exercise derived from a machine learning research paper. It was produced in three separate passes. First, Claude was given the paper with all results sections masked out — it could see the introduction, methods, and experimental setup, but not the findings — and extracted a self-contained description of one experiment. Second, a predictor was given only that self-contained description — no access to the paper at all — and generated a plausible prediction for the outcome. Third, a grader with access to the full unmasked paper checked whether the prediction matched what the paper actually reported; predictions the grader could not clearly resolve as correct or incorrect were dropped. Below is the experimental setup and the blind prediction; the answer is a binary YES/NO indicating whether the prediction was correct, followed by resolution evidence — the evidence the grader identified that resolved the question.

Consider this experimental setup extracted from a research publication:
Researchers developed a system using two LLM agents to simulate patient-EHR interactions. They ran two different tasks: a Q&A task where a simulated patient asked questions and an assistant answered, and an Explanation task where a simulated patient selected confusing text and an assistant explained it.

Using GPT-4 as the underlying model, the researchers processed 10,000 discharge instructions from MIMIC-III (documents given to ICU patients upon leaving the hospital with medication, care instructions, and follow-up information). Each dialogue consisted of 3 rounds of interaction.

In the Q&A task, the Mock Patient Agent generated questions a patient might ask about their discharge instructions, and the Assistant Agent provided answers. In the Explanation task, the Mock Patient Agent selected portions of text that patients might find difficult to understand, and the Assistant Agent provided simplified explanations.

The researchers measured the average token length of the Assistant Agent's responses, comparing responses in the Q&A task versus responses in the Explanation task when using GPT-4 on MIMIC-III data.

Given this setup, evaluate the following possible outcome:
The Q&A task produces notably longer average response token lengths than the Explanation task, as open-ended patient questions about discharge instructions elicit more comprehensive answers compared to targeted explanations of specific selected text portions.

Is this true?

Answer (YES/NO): YES